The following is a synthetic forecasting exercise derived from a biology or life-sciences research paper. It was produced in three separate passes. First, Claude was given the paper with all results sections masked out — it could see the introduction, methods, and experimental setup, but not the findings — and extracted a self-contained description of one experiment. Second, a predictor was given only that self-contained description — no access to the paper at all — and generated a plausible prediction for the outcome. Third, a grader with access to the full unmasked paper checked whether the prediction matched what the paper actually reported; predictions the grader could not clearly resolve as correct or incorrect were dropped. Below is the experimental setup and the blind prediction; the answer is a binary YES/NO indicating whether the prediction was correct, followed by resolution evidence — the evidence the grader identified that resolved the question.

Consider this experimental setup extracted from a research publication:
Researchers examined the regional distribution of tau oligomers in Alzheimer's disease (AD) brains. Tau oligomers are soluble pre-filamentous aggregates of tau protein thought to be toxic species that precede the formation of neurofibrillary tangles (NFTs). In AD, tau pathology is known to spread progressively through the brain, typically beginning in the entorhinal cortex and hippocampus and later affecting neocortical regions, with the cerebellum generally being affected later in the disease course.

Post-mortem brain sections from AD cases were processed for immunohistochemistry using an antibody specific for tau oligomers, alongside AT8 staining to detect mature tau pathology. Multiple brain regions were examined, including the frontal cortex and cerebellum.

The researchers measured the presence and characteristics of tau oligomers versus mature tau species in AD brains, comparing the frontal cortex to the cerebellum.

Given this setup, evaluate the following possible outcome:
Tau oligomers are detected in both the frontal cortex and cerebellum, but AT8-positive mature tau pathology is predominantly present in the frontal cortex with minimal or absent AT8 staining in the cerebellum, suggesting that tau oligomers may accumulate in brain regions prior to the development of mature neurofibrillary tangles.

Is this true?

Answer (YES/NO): NO